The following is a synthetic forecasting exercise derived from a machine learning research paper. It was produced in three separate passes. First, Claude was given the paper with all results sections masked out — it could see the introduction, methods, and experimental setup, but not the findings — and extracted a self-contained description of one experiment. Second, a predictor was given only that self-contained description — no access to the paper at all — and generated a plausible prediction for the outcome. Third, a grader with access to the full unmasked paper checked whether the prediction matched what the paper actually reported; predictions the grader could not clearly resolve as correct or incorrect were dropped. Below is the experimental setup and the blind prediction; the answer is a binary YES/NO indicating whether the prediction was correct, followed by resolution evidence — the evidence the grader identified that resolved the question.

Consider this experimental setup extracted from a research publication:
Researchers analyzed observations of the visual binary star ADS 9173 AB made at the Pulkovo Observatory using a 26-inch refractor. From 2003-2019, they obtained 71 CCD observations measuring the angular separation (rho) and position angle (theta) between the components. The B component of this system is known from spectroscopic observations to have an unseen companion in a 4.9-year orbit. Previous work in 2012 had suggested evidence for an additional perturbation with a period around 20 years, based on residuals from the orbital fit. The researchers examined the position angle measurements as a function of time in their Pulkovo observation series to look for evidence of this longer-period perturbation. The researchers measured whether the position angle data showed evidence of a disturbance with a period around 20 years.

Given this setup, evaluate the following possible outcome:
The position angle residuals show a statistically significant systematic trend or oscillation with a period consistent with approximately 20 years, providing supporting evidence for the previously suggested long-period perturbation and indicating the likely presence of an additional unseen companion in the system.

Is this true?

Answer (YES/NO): NO